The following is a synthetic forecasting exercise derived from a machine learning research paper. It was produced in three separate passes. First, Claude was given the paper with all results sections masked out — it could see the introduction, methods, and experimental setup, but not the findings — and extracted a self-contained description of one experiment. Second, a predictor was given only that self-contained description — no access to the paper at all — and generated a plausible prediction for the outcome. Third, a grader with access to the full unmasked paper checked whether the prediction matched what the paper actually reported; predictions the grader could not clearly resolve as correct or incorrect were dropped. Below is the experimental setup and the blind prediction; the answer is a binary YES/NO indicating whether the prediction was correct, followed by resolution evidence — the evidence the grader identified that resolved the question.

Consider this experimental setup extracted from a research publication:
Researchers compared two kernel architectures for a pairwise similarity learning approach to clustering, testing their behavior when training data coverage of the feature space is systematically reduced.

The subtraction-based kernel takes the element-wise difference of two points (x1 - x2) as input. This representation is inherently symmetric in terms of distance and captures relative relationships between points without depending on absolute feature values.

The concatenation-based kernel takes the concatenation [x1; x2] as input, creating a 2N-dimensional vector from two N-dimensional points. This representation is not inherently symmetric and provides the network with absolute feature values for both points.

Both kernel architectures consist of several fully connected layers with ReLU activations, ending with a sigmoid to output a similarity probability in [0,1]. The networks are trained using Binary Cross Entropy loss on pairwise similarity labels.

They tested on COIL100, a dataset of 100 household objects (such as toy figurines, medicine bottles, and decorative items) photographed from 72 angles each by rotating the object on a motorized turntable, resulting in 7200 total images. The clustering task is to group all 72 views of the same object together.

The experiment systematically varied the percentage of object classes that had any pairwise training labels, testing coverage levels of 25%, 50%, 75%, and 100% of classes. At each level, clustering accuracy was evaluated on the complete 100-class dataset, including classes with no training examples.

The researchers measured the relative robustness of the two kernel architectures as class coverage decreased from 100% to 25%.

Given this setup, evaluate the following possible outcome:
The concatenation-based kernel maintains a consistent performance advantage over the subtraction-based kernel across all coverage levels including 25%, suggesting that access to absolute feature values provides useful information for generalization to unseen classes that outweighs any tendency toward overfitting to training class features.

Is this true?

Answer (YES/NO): NO